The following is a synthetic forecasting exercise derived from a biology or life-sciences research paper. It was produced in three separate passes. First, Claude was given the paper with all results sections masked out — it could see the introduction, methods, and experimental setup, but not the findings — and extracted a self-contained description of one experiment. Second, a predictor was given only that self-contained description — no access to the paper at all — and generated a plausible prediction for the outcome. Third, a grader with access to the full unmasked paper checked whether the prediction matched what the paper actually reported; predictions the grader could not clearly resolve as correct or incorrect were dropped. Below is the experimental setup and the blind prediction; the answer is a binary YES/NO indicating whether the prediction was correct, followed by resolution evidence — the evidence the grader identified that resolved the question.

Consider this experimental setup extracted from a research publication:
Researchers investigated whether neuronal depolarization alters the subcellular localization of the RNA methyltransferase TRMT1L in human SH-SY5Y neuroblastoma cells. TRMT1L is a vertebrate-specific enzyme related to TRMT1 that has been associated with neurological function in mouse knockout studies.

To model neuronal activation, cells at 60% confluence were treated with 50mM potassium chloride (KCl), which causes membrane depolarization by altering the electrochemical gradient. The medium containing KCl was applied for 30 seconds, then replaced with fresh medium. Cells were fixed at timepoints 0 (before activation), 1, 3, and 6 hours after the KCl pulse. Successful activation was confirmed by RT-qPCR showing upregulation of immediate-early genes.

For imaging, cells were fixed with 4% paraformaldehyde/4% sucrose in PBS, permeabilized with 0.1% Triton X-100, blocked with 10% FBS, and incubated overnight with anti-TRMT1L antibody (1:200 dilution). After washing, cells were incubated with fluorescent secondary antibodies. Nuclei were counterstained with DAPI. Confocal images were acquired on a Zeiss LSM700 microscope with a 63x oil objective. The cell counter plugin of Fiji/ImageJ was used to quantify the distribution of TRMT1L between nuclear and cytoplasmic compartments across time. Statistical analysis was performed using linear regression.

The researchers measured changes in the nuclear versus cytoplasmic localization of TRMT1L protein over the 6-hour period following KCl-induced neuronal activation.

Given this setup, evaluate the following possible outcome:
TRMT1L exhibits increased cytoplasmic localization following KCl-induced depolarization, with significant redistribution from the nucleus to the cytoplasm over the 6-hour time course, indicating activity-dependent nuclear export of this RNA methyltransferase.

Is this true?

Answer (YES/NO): NO